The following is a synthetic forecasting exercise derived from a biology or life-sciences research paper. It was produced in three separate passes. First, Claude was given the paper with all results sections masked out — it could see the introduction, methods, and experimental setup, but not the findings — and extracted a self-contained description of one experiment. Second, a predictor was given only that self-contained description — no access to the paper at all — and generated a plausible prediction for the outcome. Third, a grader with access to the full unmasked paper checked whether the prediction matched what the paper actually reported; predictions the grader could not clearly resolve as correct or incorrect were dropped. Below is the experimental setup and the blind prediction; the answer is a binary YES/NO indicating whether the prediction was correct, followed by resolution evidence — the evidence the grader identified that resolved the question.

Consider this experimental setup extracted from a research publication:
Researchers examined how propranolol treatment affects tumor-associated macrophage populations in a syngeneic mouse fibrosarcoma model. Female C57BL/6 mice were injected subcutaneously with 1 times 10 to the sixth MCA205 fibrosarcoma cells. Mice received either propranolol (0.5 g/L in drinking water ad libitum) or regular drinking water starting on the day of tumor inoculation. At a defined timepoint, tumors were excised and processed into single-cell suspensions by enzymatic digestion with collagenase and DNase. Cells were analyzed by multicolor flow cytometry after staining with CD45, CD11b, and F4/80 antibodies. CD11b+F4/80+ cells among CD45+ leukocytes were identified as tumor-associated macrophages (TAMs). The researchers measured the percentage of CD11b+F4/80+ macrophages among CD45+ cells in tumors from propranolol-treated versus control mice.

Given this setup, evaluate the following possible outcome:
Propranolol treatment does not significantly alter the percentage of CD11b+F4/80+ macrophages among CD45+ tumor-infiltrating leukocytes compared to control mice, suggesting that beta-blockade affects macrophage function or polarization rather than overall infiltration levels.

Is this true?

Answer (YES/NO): YES